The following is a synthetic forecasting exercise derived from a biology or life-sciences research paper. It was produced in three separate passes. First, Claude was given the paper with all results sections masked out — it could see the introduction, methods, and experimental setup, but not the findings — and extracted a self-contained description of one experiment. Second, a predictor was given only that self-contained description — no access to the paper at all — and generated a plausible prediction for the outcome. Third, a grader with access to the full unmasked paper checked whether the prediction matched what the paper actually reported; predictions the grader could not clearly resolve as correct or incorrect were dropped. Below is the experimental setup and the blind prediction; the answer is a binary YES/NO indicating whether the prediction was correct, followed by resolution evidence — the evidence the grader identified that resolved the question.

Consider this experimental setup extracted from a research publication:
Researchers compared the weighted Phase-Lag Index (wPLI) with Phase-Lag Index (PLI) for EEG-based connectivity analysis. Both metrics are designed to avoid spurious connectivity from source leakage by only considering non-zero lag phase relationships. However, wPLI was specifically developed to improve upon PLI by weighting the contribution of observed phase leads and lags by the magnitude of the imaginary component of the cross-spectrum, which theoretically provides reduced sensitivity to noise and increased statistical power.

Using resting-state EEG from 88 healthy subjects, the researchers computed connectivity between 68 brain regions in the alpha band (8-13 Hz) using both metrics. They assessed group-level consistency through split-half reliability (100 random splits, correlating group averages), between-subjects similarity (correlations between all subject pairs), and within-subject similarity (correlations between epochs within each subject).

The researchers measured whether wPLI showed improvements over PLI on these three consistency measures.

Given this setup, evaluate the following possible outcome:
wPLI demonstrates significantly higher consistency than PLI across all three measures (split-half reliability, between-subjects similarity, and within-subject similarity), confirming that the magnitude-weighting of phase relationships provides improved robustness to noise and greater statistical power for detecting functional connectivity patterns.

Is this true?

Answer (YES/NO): NO